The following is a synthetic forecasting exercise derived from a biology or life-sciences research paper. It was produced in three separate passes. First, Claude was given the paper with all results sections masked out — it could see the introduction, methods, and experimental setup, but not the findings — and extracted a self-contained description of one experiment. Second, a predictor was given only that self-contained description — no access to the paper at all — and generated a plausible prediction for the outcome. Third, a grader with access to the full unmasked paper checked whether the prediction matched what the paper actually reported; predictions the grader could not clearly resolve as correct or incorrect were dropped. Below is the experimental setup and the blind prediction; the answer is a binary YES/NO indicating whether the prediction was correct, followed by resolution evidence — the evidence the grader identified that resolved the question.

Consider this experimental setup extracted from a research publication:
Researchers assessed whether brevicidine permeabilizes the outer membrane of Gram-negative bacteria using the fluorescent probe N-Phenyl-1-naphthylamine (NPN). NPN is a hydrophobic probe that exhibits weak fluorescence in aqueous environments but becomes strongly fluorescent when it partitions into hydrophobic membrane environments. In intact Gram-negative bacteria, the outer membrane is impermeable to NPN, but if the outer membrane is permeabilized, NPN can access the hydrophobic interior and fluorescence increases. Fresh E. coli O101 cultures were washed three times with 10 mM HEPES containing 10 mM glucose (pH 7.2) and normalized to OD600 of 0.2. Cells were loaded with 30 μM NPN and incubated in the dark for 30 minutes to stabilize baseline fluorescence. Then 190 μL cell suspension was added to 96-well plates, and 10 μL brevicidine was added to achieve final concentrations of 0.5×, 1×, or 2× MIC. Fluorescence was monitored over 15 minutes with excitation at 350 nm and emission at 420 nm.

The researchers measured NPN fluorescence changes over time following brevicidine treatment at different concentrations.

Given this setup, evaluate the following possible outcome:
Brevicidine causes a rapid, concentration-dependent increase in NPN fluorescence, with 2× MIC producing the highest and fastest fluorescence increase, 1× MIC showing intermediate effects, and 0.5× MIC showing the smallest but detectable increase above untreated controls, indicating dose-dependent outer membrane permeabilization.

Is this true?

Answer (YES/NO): NO